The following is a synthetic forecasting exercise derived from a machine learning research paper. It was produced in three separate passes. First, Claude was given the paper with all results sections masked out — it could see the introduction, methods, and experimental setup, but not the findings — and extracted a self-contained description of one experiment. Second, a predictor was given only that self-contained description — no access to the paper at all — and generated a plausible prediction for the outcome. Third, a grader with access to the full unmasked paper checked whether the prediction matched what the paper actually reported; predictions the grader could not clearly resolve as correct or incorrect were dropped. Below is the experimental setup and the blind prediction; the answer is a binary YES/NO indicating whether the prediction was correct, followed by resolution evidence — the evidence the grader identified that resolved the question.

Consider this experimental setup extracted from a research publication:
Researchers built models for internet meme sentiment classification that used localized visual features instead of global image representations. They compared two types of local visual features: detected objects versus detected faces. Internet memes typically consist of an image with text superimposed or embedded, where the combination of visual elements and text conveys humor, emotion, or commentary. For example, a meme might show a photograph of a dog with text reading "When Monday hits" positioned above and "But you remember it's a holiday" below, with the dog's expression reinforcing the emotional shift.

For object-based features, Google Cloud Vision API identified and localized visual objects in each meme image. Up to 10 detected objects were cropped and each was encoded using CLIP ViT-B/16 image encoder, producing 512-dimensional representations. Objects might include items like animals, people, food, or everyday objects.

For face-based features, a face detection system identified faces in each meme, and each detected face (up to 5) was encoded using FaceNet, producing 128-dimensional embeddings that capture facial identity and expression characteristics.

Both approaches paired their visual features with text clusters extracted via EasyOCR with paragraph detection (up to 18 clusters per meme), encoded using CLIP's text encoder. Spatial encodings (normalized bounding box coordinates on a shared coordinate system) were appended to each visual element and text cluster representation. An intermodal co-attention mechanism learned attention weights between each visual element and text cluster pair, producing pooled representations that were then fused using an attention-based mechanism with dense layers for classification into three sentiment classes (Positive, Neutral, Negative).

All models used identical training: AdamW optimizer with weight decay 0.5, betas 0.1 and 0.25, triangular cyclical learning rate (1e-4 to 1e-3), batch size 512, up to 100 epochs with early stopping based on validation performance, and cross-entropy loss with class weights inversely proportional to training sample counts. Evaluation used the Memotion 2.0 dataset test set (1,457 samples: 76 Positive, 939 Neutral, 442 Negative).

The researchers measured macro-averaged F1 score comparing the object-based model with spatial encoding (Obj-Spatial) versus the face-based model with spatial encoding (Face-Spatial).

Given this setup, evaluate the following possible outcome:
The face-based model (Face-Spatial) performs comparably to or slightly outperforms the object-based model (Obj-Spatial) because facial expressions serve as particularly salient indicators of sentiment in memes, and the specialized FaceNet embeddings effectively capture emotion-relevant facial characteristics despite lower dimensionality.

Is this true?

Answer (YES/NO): YES